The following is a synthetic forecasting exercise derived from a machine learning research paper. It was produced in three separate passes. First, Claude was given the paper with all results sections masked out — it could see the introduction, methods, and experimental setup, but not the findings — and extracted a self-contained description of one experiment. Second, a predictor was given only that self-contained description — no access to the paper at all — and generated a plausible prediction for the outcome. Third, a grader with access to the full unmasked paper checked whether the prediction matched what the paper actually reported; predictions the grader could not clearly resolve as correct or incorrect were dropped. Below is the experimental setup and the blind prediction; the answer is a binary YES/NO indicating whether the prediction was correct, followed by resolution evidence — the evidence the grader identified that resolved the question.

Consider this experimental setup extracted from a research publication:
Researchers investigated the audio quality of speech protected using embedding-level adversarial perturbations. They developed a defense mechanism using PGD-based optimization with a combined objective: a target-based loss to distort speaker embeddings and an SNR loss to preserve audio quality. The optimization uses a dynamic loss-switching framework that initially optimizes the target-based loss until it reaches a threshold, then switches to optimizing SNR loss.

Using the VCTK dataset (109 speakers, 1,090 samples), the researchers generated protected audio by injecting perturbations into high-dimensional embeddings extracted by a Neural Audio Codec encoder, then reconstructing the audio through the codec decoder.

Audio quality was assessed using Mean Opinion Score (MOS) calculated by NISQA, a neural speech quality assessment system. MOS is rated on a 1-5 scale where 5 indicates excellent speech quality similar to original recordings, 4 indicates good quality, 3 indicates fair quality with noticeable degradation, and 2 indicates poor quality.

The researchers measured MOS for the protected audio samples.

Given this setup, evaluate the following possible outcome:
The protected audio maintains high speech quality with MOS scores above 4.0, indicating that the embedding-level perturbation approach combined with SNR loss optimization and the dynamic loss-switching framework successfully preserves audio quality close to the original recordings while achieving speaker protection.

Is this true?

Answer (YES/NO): NO